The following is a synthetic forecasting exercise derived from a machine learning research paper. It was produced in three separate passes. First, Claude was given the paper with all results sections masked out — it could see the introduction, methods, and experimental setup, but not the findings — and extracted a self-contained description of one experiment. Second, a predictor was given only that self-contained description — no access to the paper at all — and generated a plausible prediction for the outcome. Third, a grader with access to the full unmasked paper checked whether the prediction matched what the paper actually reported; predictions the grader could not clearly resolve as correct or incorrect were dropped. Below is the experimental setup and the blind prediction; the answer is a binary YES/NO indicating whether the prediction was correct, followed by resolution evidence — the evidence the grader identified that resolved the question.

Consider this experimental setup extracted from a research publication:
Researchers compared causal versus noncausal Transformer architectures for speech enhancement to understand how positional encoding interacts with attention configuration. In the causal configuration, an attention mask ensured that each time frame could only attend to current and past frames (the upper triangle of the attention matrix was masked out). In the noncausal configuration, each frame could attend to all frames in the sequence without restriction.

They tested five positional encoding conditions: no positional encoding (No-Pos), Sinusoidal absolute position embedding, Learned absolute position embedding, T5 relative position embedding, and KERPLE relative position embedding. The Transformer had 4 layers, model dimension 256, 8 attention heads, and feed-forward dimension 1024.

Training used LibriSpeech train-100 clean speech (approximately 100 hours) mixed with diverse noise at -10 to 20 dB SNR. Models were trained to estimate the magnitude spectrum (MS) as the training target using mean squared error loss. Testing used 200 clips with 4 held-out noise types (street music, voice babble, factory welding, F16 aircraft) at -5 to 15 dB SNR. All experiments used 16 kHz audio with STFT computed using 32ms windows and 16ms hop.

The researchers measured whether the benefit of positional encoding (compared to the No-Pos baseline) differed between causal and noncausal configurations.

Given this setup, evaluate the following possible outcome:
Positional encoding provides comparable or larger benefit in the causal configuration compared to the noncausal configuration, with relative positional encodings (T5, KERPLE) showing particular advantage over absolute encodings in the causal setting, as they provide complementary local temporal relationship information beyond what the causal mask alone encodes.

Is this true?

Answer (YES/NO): NO